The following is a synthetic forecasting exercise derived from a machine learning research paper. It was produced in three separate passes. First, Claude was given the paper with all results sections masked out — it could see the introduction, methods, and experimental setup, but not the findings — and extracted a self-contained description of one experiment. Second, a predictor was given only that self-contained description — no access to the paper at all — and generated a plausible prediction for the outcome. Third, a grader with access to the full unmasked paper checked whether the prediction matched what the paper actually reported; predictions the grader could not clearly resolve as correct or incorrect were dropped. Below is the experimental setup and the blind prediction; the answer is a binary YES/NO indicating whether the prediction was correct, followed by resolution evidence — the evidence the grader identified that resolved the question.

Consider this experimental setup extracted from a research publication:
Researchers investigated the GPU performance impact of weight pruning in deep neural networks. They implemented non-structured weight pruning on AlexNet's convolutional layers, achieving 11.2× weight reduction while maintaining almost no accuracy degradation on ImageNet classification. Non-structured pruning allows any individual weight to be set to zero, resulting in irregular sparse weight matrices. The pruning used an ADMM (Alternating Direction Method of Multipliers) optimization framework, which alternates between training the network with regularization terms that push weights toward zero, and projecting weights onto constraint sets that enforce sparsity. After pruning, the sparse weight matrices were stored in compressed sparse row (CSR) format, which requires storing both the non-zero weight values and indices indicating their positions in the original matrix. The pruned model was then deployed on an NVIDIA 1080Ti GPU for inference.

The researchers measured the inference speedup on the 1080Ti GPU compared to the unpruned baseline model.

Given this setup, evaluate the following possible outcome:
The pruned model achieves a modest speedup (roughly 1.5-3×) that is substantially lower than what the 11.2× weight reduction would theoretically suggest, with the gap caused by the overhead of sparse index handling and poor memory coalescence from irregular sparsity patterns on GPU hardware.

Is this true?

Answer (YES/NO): NO